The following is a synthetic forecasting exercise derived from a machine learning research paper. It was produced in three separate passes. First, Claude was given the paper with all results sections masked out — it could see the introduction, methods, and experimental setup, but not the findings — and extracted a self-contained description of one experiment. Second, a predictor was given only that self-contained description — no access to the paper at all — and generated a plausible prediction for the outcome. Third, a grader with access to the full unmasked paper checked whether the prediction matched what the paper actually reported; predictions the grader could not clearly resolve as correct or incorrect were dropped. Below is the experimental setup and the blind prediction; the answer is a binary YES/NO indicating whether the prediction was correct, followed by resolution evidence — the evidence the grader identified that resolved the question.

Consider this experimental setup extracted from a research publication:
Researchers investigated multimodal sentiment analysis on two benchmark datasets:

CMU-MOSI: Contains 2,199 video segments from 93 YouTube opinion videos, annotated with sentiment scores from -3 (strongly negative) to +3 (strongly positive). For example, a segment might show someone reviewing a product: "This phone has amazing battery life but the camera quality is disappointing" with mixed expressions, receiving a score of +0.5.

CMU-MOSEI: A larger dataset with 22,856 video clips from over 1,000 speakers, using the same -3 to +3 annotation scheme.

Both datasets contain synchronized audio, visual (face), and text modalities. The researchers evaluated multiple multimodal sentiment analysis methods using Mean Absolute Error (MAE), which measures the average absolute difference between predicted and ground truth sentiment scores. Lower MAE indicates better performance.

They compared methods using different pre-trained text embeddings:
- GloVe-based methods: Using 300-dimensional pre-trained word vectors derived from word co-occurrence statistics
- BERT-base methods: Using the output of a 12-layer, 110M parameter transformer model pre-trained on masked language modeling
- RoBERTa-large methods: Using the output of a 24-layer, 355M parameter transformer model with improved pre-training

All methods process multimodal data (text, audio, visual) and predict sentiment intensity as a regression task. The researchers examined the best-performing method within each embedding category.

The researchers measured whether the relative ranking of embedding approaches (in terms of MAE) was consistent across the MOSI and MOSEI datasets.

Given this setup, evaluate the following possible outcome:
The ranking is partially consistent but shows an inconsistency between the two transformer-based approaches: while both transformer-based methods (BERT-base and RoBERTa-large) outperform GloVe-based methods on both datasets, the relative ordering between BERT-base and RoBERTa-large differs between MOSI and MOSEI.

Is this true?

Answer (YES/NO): NO